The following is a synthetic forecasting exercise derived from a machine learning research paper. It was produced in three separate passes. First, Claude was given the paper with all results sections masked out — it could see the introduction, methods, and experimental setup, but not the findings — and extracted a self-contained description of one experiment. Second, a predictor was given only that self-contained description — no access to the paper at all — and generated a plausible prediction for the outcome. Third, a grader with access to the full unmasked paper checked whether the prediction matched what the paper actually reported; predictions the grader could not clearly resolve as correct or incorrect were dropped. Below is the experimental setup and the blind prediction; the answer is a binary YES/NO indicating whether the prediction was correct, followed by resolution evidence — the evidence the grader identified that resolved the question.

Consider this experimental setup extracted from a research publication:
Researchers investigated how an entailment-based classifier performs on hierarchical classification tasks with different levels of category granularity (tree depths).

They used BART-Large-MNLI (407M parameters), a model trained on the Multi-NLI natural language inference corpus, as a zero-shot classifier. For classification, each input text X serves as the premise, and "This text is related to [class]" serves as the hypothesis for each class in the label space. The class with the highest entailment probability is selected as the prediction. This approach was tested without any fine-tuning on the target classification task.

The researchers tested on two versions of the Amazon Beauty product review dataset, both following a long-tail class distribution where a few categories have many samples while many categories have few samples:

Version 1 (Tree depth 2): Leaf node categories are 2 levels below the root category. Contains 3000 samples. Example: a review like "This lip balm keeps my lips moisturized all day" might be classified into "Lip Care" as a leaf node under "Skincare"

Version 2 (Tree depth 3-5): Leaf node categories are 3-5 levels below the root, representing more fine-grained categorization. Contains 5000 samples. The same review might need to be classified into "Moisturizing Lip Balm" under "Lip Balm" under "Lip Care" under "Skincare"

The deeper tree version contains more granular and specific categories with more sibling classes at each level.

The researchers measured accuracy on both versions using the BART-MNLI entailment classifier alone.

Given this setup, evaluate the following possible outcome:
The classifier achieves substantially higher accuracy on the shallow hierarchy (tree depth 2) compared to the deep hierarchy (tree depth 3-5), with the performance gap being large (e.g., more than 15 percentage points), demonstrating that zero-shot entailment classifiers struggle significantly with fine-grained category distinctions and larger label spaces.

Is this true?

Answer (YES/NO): YES